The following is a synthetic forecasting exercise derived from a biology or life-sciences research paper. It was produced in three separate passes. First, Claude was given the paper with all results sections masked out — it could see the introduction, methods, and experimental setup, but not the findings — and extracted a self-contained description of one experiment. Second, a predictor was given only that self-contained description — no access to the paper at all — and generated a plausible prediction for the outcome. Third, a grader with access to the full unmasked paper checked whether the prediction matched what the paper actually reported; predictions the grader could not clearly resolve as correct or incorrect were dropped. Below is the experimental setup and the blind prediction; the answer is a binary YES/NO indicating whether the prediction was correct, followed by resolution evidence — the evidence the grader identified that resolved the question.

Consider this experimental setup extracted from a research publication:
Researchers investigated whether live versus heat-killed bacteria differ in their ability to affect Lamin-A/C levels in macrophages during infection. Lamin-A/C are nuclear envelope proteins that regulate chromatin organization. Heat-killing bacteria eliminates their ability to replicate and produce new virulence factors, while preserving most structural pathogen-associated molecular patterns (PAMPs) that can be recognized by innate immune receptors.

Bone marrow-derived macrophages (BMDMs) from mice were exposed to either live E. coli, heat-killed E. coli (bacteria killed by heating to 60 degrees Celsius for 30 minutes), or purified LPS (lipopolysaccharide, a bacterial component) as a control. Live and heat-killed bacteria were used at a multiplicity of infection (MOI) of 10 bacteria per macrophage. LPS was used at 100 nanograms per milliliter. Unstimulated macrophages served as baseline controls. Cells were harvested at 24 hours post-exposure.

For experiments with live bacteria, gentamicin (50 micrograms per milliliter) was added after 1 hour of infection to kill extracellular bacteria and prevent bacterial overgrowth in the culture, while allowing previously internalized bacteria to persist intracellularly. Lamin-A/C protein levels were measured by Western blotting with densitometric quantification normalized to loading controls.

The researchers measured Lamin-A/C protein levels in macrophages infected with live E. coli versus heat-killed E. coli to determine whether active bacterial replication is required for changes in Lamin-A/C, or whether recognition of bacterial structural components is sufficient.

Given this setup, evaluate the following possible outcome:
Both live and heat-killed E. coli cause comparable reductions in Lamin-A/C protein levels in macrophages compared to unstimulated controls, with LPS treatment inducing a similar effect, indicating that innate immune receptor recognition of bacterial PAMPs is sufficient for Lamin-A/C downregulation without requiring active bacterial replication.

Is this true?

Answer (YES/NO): YES